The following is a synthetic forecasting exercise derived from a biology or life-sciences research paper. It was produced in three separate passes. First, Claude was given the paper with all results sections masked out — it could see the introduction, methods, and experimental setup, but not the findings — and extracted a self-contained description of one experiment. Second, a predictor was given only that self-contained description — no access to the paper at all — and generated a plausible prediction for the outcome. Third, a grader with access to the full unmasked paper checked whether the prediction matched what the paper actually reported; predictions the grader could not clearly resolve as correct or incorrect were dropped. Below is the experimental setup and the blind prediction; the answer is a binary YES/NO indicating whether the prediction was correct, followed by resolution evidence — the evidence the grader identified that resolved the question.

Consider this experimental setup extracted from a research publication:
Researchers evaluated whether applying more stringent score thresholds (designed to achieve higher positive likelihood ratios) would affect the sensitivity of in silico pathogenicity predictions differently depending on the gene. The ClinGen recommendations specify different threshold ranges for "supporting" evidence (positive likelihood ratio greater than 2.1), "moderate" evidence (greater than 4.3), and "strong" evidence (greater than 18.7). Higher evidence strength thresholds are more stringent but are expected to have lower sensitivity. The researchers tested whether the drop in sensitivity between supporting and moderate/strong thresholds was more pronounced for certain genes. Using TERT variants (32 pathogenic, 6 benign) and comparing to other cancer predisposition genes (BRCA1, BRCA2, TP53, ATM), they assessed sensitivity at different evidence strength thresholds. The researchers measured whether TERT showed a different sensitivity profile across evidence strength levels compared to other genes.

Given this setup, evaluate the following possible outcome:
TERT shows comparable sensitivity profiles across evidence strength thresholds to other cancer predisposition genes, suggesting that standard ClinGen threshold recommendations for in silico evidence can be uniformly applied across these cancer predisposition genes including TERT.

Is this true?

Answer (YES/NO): NO